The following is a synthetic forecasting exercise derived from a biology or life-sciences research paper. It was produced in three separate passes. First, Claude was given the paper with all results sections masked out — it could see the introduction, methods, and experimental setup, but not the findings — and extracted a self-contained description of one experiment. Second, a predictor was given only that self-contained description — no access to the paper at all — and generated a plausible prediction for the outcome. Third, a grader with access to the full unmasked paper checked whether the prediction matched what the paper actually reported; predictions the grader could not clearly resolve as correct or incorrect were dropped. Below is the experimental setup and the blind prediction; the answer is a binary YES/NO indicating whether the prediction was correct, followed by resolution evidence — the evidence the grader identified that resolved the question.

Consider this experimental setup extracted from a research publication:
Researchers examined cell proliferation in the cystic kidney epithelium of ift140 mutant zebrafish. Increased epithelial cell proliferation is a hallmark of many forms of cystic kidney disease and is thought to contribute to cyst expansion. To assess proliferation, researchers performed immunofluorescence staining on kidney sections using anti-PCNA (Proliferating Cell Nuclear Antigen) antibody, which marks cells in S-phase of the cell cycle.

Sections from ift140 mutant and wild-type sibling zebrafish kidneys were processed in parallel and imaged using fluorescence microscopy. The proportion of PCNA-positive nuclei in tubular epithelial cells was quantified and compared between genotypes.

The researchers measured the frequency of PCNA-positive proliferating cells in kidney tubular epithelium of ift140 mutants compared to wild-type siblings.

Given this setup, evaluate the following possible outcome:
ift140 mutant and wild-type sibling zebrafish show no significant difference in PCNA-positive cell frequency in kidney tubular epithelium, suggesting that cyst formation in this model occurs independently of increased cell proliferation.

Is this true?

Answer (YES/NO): NO